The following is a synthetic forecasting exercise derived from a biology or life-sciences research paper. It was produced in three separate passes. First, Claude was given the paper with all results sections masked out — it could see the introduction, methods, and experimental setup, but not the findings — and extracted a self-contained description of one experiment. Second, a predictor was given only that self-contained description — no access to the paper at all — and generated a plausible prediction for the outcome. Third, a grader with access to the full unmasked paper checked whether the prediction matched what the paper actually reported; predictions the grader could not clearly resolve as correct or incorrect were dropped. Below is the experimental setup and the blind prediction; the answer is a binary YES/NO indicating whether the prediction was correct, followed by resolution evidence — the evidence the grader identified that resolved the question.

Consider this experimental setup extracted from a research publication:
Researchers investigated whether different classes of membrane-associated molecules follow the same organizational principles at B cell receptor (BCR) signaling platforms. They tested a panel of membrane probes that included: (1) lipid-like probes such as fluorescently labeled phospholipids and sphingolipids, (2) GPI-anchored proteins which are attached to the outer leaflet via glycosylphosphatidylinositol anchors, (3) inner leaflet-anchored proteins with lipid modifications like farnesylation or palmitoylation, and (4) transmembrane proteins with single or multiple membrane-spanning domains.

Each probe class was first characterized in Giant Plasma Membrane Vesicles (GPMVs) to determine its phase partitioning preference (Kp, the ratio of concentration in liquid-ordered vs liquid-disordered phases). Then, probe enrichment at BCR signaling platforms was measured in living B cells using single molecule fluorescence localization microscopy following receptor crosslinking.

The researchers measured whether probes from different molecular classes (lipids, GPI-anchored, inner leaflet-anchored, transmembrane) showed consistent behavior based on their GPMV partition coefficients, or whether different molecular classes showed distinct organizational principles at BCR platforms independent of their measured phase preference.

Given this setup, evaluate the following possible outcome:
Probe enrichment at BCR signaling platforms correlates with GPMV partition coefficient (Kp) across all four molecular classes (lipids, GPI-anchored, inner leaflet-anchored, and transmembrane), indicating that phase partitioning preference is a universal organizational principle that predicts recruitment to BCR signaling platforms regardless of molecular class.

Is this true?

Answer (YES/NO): NO